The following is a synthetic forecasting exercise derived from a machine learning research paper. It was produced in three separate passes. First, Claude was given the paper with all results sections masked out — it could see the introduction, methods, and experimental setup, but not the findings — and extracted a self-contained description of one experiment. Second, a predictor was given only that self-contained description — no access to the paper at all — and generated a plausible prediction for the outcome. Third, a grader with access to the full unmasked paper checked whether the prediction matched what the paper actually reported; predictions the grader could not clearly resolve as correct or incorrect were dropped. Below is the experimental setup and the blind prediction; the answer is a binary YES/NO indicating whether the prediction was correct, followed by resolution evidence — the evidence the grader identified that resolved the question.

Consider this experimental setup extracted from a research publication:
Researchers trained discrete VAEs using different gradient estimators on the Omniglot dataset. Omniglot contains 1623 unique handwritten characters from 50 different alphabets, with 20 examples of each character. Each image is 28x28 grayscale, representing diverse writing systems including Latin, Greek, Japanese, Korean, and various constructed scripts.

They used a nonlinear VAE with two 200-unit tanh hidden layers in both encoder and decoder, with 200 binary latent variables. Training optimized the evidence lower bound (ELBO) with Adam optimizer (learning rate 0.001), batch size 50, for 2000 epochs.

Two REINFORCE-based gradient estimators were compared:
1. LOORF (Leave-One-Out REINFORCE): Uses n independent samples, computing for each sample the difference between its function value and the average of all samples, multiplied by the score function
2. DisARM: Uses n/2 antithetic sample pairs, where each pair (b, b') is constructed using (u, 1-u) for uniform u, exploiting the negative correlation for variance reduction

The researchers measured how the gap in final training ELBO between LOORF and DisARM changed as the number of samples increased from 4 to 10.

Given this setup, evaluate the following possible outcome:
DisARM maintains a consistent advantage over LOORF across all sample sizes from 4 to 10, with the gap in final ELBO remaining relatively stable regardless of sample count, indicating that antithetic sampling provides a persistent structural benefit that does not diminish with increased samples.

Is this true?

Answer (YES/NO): NO